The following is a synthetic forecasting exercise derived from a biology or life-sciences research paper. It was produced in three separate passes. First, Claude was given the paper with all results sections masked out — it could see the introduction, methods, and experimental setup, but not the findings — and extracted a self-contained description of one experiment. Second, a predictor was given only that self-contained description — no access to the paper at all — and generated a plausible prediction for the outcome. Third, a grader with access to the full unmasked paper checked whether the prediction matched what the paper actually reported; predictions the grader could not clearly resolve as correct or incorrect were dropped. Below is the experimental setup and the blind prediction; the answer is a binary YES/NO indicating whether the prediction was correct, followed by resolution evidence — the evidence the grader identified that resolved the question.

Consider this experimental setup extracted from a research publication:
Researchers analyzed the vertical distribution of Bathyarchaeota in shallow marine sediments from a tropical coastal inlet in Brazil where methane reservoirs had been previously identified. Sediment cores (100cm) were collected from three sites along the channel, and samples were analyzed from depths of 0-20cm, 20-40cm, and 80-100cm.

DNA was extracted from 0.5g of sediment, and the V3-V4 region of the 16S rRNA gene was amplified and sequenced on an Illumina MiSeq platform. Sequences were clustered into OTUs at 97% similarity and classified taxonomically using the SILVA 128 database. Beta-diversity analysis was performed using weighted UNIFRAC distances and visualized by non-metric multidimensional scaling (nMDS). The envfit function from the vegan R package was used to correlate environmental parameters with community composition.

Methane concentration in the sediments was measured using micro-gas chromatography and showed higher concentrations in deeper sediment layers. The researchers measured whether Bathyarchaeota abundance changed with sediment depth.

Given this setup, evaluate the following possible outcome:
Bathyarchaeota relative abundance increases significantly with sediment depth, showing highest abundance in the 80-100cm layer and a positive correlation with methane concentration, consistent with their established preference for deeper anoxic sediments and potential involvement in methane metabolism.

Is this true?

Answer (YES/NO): YES